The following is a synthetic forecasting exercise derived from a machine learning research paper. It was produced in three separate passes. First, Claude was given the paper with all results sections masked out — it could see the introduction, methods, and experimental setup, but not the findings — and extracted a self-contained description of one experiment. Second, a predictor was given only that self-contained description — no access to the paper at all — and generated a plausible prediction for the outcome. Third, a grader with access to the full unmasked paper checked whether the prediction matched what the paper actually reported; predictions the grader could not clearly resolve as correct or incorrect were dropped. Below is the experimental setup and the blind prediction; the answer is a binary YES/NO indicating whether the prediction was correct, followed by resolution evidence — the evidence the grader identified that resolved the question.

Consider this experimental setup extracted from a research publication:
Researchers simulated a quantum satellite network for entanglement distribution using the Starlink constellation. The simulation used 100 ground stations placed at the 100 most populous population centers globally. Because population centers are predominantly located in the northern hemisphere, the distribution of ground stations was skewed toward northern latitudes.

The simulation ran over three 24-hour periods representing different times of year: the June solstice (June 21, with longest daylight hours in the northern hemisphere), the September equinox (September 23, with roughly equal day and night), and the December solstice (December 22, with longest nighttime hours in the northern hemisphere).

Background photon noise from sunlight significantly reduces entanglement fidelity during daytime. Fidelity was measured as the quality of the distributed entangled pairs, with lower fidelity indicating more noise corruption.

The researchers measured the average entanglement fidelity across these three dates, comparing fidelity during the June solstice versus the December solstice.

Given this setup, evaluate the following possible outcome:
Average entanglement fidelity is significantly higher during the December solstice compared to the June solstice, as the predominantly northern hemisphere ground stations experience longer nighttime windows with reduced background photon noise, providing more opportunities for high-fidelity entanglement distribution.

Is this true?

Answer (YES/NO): YES